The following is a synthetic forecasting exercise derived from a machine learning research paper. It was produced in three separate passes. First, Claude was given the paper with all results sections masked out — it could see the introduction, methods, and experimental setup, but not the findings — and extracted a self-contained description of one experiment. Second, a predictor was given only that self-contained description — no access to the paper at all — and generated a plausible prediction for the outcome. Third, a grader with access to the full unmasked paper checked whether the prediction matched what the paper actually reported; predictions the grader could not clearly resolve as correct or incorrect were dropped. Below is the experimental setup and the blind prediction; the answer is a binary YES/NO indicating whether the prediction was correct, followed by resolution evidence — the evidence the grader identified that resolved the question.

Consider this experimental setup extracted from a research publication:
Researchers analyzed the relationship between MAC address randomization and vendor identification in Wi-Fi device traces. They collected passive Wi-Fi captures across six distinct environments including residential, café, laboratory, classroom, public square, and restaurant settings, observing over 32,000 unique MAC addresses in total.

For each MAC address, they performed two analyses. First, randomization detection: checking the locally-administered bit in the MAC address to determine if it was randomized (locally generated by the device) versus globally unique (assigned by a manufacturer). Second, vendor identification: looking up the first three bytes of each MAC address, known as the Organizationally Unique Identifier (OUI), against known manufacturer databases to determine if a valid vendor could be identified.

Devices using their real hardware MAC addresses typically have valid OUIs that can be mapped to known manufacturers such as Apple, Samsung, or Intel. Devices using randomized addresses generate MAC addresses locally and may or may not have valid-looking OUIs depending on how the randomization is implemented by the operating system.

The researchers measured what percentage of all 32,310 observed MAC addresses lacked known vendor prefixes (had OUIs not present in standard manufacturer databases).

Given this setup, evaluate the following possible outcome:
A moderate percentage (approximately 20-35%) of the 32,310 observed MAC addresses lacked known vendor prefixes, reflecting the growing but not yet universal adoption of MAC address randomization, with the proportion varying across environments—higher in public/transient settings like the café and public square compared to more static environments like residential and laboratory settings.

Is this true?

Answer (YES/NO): NO